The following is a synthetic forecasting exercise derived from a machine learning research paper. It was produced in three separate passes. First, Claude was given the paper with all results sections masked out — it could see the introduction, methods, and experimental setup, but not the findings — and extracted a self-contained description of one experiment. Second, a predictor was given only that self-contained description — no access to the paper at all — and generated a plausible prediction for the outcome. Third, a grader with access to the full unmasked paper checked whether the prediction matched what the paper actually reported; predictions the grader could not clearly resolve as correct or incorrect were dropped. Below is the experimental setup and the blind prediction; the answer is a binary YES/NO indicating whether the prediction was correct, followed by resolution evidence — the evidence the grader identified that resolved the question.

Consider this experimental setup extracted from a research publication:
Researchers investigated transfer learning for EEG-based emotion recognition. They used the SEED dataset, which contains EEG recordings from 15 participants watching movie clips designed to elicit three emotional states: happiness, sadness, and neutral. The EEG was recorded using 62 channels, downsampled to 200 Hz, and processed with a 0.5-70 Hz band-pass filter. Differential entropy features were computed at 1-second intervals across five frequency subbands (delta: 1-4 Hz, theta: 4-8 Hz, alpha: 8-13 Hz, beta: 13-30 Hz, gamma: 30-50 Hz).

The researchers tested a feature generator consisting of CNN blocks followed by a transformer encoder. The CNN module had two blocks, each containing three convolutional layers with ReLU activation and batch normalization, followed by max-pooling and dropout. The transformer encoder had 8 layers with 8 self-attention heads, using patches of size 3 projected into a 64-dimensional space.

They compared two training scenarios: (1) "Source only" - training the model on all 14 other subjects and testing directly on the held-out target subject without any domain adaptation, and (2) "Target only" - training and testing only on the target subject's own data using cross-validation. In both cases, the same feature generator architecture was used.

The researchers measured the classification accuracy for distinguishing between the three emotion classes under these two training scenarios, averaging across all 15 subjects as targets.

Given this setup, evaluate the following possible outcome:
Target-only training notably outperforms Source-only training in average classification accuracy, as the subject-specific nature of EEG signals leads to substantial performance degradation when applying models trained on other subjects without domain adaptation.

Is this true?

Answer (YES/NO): YES